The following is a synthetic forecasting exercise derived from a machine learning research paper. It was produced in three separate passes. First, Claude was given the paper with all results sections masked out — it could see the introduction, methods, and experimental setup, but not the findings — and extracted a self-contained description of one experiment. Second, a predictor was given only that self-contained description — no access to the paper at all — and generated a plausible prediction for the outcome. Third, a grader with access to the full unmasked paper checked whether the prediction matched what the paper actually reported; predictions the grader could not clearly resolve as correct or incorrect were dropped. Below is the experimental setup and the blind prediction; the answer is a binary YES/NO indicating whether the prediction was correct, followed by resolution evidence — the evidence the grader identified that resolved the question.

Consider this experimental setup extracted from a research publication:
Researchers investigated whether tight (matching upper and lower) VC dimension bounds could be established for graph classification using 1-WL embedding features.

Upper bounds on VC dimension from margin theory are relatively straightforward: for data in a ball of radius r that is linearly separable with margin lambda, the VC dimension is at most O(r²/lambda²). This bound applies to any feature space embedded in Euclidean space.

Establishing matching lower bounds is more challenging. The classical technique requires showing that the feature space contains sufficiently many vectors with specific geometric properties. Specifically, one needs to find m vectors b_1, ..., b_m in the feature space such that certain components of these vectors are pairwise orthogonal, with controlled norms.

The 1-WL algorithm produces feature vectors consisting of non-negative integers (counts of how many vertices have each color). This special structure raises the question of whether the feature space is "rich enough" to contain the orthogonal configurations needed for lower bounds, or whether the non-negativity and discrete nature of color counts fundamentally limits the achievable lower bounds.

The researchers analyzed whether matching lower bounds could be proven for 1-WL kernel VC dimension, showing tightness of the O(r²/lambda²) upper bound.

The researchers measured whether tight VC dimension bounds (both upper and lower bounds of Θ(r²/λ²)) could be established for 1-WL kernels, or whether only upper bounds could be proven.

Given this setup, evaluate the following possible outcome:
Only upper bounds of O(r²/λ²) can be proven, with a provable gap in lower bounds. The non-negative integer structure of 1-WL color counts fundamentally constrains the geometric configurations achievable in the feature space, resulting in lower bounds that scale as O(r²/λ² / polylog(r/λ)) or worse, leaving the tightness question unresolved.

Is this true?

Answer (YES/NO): NO